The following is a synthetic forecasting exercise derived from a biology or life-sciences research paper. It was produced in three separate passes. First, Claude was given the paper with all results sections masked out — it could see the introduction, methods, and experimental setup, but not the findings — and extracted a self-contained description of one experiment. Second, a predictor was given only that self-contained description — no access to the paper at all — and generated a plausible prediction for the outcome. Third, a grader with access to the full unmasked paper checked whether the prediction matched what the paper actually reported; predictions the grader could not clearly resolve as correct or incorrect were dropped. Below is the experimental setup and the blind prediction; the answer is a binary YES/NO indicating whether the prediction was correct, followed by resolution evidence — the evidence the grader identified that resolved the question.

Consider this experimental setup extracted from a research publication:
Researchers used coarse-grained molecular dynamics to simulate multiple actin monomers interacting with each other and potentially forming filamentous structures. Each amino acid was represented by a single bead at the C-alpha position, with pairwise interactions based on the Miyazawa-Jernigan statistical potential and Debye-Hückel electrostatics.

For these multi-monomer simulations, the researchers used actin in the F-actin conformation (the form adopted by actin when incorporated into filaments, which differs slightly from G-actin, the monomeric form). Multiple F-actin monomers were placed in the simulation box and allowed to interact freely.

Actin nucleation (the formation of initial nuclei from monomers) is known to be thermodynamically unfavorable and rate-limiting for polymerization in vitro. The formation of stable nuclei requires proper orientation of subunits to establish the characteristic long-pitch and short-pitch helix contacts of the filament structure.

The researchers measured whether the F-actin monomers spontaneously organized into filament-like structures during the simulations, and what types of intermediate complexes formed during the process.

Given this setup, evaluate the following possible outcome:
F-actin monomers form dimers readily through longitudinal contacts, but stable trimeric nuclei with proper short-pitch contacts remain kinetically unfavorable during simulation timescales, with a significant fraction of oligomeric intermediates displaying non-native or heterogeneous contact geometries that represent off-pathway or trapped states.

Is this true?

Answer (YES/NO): NO